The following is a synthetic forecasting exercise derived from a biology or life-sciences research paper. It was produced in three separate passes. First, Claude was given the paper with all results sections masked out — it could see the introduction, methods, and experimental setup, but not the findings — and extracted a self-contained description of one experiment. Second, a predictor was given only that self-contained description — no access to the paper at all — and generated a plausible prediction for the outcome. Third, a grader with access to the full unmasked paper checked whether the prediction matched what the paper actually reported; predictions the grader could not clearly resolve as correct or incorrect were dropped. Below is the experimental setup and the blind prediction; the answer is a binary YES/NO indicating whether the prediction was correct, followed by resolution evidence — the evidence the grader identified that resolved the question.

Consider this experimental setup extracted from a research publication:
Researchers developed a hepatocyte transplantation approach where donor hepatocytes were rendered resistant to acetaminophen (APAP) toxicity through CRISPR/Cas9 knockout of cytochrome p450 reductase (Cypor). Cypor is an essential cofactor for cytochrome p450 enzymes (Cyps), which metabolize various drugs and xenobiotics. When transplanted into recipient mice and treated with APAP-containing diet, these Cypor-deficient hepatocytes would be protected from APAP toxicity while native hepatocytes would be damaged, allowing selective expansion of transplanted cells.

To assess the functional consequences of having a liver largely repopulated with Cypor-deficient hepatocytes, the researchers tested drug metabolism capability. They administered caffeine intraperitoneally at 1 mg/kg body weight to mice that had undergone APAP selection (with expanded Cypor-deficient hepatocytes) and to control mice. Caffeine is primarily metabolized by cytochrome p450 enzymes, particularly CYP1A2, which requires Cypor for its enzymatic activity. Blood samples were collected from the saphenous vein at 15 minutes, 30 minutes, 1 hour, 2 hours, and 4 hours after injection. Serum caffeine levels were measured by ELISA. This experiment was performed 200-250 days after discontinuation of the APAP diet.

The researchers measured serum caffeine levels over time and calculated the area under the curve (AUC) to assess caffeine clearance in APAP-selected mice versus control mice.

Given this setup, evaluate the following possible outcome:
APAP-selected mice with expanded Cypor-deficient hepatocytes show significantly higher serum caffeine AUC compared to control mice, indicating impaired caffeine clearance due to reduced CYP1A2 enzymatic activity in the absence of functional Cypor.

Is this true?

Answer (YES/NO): NO